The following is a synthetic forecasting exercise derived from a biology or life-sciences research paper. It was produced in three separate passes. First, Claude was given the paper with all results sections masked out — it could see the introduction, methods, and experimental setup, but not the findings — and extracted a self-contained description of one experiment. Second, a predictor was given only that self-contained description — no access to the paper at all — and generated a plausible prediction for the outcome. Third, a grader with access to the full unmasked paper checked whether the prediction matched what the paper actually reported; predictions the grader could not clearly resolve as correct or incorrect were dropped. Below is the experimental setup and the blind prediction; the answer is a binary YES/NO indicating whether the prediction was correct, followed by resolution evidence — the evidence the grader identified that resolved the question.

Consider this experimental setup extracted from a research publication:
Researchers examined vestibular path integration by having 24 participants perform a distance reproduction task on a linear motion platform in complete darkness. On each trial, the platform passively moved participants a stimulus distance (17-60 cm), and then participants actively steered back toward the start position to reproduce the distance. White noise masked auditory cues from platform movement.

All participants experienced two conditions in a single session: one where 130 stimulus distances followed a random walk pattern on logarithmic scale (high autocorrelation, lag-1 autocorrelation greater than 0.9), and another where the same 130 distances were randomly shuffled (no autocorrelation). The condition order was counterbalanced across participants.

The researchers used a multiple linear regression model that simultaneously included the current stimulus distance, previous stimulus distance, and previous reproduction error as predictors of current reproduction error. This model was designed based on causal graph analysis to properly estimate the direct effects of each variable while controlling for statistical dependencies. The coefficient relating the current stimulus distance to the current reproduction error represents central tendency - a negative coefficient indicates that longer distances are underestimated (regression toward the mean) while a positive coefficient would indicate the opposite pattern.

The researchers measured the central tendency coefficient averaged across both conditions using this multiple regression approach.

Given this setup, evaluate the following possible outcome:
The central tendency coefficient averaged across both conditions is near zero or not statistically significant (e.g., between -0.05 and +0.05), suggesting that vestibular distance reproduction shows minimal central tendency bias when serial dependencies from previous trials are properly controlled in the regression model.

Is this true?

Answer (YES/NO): NO